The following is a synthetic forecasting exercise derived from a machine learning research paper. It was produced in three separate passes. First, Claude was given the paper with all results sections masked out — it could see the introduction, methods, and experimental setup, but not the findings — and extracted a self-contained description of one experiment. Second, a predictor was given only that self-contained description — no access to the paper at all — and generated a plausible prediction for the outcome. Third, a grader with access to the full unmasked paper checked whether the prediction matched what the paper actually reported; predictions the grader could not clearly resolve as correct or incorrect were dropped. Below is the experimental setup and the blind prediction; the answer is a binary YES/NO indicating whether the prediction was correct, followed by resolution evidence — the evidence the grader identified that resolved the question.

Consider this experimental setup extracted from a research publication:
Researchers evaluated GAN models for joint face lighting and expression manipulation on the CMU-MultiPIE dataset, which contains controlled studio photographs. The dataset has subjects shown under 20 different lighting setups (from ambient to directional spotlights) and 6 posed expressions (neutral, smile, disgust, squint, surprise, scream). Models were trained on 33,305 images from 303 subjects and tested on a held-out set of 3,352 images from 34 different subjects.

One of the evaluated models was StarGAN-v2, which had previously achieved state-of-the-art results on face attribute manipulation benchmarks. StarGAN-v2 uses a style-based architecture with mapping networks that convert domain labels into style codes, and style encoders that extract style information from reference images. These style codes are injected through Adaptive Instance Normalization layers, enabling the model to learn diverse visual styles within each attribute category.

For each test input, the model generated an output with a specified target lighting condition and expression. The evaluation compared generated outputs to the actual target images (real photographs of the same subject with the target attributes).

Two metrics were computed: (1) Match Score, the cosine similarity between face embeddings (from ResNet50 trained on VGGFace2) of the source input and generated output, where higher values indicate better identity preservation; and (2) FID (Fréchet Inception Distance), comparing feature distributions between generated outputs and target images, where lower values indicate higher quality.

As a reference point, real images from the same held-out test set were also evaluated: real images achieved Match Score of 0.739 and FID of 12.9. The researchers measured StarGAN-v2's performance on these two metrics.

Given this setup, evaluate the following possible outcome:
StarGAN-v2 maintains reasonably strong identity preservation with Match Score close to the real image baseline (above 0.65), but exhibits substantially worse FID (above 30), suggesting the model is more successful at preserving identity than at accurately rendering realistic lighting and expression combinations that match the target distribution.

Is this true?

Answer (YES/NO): NO